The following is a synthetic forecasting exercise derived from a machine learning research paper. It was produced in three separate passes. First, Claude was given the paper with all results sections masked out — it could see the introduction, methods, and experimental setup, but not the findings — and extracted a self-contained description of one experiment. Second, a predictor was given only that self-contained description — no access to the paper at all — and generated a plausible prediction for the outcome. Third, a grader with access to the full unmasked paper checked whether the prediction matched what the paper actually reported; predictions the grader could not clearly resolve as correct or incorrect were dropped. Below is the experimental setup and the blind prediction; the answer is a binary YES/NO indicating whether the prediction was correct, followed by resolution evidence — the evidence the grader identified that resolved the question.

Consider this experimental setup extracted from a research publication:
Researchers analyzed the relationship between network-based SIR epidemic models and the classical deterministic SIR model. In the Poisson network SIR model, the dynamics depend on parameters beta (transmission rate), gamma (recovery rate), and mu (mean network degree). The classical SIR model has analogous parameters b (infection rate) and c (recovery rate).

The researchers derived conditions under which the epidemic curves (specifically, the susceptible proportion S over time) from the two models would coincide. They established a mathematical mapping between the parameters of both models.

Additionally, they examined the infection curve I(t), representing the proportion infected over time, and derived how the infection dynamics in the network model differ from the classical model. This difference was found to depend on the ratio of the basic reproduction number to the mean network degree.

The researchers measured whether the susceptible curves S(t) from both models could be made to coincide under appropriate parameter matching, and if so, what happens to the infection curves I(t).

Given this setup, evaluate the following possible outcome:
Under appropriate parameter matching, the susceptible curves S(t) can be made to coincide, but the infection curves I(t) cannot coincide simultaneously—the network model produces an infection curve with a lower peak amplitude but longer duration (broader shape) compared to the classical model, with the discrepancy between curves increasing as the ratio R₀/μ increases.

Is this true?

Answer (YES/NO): NO